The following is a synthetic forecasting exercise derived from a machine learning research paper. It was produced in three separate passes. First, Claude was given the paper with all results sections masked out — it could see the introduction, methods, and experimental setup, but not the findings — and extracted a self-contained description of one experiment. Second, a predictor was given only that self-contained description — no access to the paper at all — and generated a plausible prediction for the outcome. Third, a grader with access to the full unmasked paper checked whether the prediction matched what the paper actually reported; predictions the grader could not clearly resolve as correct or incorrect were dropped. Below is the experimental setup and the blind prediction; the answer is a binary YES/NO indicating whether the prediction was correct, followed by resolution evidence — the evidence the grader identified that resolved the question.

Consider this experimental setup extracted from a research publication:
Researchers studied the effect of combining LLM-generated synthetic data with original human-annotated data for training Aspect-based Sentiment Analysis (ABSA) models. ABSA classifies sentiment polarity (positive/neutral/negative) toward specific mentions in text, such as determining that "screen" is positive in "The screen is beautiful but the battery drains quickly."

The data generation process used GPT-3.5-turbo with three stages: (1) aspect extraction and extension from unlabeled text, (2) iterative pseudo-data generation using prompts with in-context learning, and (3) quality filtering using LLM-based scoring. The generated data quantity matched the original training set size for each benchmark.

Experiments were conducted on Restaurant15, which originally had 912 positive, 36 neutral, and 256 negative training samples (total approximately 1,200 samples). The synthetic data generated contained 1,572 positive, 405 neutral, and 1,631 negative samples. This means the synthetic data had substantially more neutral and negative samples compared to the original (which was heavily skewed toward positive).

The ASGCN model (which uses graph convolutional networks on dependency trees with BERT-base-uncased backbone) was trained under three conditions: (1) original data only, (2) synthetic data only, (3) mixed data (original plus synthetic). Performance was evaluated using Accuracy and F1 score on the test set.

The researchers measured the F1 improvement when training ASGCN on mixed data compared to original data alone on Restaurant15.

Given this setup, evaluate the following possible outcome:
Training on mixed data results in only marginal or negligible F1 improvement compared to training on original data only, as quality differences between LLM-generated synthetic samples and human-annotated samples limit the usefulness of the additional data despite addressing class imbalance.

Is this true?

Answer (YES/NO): NO